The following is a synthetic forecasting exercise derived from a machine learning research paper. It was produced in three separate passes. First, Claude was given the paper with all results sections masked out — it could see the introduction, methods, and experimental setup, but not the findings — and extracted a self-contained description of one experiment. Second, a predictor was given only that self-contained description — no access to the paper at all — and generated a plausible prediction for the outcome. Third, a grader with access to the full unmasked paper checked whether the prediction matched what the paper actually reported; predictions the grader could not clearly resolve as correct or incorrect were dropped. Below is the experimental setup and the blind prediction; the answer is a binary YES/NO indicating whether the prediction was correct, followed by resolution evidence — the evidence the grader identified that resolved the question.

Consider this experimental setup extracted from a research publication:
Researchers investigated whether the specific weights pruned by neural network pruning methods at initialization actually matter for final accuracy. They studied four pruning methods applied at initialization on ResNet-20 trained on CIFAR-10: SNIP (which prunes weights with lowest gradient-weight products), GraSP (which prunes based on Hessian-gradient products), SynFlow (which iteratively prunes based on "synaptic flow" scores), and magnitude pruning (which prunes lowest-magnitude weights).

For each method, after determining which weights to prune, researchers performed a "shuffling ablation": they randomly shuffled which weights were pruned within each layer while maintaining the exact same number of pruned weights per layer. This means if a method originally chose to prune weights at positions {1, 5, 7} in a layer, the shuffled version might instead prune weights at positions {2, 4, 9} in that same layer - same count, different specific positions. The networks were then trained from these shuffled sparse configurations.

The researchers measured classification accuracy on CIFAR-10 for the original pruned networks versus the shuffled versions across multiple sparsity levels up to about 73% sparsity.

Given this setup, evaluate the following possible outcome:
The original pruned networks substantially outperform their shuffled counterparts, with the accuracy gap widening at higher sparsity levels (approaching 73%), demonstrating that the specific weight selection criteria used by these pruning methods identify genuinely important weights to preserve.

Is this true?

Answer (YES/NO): NO